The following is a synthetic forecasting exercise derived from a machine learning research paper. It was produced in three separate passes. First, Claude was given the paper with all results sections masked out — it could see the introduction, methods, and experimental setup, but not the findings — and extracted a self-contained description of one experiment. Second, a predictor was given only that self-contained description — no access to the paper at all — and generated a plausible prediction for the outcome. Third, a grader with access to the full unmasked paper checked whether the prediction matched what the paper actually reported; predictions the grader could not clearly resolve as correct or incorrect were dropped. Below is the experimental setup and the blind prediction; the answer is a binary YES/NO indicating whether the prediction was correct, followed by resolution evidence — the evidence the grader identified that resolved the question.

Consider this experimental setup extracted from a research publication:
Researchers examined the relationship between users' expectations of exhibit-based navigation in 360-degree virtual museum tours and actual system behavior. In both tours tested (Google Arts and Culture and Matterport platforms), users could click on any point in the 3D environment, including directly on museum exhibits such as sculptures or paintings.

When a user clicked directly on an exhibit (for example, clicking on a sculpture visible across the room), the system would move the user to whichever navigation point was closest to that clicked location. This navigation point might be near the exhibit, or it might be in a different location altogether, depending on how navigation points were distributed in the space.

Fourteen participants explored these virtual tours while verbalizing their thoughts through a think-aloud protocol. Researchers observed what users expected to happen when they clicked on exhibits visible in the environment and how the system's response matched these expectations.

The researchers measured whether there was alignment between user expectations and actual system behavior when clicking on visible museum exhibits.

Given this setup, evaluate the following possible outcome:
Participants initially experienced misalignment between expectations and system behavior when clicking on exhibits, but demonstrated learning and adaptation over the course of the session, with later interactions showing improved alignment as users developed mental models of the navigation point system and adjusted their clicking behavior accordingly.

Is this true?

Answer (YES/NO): NO